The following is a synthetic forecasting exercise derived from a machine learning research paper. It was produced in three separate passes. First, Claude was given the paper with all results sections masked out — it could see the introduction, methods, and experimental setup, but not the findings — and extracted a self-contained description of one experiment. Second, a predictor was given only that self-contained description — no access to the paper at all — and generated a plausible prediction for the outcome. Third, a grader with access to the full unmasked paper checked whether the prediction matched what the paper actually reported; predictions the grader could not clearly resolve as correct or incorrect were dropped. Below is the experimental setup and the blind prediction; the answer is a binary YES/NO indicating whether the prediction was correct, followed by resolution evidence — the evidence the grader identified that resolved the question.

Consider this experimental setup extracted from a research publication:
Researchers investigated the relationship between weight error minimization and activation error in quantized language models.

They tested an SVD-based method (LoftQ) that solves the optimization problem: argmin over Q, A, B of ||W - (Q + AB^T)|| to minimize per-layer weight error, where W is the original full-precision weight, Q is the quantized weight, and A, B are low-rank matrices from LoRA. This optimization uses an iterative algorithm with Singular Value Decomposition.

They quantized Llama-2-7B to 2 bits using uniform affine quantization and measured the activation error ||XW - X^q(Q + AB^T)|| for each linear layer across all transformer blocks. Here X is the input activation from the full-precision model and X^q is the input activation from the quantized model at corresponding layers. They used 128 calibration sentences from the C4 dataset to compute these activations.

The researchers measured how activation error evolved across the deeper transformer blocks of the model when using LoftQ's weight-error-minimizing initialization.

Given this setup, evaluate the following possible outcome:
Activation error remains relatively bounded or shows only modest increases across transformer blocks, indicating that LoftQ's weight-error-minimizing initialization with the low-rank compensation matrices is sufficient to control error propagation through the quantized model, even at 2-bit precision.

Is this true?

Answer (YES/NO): NO